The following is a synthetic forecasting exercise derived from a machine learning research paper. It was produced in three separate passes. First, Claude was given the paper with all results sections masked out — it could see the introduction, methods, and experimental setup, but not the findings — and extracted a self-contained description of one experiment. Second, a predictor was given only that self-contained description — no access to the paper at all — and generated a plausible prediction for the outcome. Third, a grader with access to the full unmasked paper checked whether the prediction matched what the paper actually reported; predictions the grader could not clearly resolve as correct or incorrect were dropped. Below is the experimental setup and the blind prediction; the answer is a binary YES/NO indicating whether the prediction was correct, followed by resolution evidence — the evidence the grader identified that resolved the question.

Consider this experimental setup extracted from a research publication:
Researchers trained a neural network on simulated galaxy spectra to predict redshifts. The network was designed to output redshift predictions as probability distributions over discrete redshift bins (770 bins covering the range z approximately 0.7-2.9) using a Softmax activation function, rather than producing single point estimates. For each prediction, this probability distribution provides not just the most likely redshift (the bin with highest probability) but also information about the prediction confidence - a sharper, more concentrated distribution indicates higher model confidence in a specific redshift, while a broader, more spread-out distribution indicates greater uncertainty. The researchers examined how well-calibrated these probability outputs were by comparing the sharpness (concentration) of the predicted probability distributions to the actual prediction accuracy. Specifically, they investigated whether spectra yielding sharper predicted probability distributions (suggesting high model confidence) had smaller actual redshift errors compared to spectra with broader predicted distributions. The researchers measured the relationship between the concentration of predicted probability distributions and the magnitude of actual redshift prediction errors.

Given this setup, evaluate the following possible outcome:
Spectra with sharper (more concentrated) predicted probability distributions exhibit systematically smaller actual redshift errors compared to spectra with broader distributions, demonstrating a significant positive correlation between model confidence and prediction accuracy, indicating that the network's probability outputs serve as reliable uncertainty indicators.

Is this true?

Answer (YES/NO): YES